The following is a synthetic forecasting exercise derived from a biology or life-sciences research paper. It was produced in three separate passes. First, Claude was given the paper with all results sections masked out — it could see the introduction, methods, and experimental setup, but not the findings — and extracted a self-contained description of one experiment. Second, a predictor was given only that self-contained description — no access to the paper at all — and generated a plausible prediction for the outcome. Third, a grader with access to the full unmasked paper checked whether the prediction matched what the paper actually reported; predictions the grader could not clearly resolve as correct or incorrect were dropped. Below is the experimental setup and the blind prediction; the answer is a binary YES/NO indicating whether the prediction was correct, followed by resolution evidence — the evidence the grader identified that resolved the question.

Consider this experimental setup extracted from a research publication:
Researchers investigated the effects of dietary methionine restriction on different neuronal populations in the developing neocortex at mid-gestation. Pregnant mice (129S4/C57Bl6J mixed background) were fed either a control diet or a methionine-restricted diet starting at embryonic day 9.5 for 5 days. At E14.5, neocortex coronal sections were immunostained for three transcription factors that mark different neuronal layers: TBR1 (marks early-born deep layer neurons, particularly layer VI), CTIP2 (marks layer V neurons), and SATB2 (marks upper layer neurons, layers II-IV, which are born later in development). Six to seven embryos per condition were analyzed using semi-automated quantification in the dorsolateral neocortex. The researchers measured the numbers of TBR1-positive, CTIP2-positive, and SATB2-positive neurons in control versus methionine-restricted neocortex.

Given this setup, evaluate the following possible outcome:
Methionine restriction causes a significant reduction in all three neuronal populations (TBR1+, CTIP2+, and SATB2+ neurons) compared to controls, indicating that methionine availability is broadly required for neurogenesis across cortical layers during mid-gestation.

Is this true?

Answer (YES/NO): YES